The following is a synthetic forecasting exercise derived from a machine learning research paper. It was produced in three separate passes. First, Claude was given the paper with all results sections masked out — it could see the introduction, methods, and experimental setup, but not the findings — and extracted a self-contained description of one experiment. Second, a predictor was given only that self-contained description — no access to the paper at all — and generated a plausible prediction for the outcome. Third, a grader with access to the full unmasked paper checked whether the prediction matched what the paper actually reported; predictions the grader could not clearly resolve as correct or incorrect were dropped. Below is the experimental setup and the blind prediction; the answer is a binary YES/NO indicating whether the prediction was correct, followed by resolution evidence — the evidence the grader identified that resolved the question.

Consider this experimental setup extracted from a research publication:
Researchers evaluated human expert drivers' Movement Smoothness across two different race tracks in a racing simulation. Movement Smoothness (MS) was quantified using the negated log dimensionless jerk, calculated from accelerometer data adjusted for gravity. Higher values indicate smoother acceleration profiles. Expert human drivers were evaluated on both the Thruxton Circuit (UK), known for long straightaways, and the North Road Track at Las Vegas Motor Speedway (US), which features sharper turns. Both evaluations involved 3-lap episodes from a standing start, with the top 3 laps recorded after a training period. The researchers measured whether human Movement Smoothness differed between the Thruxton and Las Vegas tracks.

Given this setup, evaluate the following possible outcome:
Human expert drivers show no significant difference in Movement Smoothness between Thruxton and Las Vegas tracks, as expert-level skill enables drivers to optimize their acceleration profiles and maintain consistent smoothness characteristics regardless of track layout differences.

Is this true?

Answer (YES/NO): NO